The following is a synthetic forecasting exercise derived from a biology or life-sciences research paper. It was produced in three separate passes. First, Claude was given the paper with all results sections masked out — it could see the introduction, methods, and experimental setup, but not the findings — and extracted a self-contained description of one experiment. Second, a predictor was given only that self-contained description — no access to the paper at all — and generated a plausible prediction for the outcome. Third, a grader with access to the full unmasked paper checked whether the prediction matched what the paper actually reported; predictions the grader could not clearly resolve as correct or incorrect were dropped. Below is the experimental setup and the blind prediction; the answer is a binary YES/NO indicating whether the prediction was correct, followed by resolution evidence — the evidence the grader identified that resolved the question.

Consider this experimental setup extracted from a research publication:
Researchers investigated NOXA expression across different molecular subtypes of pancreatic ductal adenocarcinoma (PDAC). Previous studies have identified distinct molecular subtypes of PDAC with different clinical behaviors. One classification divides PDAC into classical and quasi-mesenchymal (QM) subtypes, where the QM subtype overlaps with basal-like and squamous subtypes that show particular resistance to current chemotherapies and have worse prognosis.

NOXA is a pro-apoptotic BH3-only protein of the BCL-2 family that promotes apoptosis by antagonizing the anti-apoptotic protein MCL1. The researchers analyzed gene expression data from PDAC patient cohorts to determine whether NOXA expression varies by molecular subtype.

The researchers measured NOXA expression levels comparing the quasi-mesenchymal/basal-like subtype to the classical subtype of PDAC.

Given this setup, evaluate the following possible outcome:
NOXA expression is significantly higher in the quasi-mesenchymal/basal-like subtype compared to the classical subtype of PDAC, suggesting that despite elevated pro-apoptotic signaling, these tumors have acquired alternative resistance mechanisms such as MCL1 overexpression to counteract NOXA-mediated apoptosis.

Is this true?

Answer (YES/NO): NO